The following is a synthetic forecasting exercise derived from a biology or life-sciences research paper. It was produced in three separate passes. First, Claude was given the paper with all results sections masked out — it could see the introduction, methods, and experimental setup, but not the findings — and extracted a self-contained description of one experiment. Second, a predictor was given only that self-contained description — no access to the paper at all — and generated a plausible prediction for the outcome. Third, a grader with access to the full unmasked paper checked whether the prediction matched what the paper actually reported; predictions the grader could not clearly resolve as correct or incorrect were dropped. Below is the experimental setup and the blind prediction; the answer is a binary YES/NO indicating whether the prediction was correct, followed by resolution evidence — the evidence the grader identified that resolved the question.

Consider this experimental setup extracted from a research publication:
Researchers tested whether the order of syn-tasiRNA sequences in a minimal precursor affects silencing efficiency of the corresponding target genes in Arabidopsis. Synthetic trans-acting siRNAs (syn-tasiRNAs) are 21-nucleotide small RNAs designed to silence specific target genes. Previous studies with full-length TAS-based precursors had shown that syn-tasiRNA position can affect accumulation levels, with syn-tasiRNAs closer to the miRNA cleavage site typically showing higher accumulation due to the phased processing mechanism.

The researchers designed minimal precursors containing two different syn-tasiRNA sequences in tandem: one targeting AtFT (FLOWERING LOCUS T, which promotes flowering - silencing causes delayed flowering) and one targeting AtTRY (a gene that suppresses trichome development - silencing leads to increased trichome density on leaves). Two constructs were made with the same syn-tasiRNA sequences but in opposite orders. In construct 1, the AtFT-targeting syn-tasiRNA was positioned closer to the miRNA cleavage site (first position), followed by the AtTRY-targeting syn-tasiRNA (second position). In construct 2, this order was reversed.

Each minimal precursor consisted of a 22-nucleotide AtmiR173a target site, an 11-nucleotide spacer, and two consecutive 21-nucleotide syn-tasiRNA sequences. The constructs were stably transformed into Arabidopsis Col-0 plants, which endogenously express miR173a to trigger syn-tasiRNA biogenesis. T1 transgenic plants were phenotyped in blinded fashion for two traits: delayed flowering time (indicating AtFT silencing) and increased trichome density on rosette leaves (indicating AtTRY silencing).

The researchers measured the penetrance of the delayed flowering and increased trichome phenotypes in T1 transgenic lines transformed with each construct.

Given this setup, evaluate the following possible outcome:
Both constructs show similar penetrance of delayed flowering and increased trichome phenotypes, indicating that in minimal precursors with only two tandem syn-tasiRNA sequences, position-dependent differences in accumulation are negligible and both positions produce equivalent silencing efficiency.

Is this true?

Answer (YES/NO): YES